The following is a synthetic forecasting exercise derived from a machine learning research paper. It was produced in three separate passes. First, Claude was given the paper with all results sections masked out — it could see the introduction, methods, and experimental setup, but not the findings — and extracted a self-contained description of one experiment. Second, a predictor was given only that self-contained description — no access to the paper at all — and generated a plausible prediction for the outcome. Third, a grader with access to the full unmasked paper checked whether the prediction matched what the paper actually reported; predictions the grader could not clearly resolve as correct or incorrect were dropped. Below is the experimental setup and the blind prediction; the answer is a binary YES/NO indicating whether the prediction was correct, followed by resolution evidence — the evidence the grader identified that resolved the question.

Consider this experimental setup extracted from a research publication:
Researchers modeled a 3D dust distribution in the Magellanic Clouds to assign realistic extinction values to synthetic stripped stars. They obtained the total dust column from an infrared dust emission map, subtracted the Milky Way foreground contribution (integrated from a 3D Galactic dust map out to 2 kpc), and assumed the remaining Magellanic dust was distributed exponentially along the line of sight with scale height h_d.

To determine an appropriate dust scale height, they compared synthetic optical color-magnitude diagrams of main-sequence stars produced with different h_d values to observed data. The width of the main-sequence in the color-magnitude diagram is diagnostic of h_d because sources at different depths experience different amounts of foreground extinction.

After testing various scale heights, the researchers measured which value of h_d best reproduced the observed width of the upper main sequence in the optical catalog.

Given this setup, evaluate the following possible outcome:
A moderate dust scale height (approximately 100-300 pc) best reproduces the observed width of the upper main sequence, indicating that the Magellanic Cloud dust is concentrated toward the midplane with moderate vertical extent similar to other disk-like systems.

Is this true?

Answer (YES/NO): YES